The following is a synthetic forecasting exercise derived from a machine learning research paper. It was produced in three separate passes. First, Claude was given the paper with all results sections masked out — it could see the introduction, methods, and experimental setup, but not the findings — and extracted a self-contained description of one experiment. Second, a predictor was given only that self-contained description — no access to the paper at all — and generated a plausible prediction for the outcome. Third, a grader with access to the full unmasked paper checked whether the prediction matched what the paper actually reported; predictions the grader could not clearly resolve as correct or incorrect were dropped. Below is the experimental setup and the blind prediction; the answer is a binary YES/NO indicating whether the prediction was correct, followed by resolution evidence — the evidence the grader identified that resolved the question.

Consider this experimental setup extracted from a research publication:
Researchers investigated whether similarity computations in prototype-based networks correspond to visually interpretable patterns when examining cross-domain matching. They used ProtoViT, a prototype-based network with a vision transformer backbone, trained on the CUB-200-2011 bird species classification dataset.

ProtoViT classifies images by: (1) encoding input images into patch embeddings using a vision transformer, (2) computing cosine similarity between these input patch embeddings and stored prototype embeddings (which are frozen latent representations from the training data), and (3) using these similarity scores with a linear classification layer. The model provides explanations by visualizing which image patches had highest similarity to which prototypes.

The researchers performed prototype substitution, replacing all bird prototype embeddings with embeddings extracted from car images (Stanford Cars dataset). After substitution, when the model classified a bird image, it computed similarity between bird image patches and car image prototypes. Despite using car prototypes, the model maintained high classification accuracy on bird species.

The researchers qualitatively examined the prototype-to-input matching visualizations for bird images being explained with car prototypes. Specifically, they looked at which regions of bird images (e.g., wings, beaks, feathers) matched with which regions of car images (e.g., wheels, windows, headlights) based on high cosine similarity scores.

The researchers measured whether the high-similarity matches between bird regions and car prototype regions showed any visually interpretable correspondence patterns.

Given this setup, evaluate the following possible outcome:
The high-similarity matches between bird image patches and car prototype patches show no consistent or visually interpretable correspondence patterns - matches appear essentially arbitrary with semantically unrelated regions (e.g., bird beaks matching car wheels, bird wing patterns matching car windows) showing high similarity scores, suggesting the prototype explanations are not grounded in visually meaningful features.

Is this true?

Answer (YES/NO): NO